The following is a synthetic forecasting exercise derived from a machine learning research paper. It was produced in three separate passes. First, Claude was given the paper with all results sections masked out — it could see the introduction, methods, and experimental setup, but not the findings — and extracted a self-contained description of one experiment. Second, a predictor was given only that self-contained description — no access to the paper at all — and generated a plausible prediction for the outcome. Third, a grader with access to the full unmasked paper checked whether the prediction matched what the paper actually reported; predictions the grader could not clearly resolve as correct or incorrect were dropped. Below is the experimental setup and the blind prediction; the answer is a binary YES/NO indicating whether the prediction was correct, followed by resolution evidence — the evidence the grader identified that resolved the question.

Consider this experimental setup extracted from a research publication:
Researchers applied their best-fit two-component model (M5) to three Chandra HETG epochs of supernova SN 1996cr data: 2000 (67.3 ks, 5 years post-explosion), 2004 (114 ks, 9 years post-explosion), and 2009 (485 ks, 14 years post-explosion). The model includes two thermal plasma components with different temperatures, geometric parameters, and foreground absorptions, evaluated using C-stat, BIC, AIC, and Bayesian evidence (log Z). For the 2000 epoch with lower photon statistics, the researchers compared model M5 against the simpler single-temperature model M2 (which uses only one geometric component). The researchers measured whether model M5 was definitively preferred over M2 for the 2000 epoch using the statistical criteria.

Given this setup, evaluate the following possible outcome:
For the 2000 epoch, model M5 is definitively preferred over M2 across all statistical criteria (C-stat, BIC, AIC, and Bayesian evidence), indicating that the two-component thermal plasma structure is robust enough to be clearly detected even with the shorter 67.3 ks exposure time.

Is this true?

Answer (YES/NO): NO